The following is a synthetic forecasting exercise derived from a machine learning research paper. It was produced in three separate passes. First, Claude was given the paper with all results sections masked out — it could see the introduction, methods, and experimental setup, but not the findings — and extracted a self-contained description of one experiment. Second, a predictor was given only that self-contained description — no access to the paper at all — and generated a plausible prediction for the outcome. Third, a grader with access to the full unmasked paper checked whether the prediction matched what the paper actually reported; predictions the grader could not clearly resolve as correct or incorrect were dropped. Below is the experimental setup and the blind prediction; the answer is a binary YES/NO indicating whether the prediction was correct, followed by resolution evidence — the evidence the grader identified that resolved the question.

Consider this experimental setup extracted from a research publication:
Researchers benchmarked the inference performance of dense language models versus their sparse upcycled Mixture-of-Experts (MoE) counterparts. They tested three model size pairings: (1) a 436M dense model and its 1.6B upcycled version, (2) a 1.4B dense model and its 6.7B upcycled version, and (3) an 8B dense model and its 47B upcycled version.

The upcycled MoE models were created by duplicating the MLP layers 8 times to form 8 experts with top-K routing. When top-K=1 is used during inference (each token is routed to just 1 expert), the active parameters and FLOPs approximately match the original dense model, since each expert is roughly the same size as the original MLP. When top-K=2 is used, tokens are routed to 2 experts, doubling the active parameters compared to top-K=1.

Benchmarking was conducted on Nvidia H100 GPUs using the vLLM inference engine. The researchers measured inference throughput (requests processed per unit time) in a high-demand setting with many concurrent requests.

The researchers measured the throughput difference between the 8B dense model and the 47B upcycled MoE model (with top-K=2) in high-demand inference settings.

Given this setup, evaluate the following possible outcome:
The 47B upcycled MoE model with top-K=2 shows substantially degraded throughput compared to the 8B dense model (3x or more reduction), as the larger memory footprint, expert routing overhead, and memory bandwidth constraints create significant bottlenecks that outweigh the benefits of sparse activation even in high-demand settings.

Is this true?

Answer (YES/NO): NO